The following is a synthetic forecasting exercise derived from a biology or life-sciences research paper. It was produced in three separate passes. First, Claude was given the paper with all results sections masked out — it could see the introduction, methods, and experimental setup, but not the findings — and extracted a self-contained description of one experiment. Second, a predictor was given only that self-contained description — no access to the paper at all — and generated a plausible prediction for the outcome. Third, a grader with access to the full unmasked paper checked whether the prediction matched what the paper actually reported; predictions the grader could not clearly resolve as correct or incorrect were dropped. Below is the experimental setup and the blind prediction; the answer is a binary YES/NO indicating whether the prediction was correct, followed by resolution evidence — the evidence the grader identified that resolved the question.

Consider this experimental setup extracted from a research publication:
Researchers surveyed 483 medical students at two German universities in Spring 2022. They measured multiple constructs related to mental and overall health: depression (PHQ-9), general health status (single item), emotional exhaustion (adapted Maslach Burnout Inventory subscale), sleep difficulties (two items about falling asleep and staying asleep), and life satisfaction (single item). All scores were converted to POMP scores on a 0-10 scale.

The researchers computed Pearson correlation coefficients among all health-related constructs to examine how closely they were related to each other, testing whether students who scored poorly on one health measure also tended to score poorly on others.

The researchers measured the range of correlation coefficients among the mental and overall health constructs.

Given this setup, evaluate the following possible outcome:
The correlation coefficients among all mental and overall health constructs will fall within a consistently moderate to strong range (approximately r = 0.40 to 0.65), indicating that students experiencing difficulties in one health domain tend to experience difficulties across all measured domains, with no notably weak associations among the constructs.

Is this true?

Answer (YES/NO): NO